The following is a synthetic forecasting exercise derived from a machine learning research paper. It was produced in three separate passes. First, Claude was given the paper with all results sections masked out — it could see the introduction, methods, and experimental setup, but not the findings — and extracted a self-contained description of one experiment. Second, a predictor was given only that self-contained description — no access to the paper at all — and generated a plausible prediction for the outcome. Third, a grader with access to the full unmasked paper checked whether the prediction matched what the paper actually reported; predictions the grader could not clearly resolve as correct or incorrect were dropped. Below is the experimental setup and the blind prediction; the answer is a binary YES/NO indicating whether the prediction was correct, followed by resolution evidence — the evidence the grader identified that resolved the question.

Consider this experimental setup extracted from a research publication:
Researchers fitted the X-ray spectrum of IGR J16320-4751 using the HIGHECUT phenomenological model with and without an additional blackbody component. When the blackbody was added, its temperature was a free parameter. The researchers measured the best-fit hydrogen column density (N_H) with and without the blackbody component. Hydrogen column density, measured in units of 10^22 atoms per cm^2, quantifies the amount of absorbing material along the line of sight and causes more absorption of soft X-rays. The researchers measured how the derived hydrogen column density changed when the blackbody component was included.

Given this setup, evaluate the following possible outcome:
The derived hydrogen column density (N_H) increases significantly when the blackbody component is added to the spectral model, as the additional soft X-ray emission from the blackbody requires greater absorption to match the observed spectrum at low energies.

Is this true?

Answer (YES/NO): NO